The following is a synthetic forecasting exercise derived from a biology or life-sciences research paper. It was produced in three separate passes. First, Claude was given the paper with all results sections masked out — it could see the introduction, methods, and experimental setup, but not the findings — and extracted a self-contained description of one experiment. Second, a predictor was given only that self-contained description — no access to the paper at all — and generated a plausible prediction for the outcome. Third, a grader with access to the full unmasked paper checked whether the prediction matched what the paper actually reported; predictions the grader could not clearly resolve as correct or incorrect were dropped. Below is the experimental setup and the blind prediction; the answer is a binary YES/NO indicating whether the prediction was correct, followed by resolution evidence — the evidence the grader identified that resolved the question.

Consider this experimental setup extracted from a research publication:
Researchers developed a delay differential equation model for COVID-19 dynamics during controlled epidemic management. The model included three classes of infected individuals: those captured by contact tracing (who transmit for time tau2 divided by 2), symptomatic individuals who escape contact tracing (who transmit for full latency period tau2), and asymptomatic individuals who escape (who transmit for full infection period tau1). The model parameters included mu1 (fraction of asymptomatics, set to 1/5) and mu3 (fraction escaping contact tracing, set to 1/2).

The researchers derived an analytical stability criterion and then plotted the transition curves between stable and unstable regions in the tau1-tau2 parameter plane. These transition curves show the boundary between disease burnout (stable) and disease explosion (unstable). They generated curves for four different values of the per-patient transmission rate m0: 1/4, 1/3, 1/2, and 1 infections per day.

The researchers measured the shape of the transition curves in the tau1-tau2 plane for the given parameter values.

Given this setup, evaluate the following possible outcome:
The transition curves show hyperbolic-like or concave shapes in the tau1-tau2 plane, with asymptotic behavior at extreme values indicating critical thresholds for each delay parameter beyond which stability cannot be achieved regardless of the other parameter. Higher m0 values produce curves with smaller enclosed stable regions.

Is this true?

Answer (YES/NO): NO